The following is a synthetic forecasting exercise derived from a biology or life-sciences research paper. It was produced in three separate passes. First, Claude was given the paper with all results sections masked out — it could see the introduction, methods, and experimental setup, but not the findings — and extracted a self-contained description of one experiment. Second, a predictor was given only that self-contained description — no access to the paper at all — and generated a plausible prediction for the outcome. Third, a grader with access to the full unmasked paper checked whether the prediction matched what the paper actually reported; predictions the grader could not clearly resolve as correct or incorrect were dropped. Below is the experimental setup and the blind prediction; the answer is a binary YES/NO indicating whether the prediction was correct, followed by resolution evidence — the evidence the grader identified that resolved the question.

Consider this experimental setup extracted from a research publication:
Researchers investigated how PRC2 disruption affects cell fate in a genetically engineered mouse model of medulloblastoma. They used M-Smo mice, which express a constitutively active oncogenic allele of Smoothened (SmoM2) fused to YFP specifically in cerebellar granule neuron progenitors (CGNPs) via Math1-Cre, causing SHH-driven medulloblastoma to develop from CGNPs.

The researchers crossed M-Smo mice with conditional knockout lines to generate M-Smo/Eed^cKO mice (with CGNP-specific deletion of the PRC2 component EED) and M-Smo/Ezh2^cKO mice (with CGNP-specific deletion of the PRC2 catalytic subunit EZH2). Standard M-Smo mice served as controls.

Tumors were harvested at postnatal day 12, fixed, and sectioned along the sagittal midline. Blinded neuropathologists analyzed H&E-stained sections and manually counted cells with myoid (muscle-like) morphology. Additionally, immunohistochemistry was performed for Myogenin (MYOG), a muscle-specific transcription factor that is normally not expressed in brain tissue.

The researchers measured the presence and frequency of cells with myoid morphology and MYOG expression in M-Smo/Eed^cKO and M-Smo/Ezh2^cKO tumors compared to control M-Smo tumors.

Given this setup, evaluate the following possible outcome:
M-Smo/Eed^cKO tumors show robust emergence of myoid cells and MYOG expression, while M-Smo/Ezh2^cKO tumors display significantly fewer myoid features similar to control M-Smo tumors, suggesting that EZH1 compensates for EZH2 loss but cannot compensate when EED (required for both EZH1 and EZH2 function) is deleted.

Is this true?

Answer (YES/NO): NO